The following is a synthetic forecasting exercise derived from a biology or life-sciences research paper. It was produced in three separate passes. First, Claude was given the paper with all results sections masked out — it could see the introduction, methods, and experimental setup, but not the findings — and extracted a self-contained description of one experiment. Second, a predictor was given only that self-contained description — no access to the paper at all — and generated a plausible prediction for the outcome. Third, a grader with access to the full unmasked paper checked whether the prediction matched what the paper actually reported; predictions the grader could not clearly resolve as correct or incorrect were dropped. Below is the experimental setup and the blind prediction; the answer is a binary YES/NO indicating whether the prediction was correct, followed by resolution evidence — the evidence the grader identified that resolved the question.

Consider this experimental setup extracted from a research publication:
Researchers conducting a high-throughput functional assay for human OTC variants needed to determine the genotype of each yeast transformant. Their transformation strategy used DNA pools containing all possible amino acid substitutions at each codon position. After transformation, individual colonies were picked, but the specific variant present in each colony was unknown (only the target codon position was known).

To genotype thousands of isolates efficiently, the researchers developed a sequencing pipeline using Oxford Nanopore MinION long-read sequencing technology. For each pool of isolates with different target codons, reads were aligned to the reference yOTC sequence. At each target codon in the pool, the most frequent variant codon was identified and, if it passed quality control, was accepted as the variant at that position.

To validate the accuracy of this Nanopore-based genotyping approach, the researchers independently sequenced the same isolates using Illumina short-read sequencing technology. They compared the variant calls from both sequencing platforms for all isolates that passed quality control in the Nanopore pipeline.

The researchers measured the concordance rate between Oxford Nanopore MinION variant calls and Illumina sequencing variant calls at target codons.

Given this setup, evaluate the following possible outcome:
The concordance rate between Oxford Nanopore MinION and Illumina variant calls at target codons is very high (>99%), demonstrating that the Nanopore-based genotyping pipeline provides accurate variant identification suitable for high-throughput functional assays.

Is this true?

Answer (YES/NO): YES